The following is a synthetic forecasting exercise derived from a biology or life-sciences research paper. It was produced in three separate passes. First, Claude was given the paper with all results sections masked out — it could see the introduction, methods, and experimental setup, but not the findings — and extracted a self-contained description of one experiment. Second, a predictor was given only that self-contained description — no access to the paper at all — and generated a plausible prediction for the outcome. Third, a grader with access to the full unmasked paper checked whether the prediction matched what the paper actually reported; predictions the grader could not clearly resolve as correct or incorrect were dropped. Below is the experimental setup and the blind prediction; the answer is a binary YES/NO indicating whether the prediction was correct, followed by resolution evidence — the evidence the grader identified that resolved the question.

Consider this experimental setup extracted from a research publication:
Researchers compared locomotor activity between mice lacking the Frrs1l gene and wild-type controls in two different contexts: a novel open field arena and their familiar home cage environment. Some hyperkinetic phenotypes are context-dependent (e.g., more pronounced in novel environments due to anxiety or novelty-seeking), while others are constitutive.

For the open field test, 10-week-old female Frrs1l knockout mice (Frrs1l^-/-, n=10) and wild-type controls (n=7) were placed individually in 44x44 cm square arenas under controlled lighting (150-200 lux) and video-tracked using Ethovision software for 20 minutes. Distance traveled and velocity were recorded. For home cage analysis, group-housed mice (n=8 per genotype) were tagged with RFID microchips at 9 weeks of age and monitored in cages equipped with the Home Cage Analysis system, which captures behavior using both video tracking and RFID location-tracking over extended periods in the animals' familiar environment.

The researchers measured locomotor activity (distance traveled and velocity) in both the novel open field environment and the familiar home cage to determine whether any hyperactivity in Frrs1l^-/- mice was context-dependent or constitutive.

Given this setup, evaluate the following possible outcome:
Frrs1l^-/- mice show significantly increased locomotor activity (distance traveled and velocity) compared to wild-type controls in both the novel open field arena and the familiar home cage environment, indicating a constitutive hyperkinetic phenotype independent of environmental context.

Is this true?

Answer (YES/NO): YES